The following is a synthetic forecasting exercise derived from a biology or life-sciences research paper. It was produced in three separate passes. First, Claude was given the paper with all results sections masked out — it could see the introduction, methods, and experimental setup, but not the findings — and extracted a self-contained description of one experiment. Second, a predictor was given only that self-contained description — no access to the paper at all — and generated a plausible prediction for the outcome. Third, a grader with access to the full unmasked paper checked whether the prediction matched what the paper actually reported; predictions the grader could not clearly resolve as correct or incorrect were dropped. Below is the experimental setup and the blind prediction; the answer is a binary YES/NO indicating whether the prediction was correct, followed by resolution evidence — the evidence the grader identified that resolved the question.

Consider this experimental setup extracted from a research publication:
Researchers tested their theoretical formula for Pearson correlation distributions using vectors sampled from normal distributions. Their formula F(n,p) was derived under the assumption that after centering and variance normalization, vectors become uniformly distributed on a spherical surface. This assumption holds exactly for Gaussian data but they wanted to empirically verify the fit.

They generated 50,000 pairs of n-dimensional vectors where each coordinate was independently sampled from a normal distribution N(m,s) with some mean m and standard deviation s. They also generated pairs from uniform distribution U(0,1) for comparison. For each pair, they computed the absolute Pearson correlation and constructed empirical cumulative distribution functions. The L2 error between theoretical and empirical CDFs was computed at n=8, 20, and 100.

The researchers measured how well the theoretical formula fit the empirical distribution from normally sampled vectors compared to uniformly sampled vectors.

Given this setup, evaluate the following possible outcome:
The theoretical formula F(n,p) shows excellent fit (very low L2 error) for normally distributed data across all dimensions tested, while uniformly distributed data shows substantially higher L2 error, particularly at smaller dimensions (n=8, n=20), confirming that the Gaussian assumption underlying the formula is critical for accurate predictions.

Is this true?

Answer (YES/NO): NO